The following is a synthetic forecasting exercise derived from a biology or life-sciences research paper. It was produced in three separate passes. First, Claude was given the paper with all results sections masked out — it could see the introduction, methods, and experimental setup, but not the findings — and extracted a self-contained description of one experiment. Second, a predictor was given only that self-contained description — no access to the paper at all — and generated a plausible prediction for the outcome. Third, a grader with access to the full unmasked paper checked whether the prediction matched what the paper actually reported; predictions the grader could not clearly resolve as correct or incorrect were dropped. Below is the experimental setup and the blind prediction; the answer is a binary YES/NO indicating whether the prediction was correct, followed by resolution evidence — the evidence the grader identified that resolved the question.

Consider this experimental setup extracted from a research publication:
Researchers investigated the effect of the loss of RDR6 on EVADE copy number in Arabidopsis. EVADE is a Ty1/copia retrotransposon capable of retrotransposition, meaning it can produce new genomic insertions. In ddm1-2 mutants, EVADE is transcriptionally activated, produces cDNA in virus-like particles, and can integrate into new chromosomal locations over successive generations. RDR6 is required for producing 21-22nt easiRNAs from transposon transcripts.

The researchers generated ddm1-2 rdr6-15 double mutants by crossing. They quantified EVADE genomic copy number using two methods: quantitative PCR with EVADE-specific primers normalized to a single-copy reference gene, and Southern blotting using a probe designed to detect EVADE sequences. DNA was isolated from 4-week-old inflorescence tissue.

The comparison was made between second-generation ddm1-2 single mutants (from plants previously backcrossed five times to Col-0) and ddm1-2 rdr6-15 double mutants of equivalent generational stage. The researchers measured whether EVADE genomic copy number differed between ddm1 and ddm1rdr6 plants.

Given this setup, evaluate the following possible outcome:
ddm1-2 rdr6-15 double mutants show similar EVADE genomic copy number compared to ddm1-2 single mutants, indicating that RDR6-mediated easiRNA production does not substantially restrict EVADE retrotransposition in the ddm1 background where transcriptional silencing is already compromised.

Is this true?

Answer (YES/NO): NO